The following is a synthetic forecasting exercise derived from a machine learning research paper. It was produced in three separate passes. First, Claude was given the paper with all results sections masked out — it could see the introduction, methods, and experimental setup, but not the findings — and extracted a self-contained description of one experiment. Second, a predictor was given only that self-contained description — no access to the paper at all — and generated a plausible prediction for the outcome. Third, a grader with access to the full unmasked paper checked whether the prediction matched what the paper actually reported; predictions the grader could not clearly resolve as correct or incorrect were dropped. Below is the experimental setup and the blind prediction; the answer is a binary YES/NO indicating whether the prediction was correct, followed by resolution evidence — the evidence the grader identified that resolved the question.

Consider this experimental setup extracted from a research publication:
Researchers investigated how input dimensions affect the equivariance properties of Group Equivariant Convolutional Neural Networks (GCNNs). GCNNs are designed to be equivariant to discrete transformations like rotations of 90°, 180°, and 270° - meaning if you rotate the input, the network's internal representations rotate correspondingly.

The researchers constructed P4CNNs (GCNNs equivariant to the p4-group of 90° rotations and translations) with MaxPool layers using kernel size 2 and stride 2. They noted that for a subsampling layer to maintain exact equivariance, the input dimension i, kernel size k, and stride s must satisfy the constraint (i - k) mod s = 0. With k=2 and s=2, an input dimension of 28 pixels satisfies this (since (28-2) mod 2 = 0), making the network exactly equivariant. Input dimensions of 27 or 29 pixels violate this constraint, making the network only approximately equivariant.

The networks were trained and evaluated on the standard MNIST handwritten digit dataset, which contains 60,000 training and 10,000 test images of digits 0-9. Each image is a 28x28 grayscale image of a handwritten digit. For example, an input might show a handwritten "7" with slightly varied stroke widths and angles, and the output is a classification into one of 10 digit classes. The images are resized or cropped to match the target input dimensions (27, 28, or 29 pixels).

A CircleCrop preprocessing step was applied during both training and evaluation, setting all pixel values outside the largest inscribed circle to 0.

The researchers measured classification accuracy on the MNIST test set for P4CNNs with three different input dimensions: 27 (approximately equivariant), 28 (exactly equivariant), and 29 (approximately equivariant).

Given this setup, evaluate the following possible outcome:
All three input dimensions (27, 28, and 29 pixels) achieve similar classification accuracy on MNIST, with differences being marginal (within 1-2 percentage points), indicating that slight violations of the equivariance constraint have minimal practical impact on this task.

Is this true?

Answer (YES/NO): NO